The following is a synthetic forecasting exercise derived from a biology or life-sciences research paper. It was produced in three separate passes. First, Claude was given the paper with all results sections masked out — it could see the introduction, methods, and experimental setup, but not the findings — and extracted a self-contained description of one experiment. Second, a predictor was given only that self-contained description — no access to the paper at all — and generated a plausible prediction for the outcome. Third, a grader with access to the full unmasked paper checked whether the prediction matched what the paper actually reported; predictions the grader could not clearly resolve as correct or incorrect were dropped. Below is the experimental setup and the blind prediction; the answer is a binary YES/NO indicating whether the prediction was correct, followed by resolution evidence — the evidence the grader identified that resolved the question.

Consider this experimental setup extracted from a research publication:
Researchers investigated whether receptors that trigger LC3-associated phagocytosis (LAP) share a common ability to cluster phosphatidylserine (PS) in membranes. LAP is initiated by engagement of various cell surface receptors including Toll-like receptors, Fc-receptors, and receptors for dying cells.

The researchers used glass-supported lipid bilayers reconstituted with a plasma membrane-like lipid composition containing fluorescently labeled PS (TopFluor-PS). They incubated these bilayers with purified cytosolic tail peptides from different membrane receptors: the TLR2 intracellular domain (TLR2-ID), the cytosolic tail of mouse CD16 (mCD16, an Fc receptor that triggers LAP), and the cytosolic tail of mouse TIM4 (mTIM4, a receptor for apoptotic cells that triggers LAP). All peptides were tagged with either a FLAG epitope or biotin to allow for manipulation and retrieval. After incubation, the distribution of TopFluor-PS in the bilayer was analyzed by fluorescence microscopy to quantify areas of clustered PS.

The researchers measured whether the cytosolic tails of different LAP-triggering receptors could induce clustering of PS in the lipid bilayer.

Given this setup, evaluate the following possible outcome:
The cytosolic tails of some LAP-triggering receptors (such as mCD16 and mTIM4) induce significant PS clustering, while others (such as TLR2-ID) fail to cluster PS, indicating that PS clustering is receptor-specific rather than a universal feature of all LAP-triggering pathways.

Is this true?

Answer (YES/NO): NO